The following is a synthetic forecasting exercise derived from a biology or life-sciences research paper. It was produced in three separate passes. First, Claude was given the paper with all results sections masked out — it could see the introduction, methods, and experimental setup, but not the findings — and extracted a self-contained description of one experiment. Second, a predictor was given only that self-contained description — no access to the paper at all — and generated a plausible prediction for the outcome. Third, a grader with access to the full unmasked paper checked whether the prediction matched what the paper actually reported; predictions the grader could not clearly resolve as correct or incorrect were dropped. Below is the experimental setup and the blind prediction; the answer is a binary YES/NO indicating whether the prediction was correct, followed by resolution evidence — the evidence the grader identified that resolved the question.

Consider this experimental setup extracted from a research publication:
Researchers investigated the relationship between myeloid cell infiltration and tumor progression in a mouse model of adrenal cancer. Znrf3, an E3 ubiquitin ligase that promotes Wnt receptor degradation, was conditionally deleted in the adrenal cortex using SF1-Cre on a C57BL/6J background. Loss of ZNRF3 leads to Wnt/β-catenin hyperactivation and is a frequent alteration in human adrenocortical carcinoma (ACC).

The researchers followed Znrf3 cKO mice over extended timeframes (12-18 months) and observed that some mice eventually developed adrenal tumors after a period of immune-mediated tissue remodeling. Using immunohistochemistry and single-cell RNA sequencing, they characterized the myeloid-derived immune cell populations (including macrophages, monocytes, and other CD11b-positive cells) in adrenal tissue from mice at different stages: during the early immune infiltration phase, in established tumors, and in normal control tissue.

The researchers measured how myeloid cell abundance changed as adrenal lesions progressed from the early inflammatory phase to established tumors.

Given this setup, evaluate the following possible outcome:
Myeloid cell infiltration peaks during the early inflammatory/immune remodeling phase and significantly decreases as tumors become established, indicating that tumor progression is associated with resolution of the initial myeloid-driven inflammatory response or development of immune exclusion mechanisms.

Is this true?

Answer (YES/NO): YES